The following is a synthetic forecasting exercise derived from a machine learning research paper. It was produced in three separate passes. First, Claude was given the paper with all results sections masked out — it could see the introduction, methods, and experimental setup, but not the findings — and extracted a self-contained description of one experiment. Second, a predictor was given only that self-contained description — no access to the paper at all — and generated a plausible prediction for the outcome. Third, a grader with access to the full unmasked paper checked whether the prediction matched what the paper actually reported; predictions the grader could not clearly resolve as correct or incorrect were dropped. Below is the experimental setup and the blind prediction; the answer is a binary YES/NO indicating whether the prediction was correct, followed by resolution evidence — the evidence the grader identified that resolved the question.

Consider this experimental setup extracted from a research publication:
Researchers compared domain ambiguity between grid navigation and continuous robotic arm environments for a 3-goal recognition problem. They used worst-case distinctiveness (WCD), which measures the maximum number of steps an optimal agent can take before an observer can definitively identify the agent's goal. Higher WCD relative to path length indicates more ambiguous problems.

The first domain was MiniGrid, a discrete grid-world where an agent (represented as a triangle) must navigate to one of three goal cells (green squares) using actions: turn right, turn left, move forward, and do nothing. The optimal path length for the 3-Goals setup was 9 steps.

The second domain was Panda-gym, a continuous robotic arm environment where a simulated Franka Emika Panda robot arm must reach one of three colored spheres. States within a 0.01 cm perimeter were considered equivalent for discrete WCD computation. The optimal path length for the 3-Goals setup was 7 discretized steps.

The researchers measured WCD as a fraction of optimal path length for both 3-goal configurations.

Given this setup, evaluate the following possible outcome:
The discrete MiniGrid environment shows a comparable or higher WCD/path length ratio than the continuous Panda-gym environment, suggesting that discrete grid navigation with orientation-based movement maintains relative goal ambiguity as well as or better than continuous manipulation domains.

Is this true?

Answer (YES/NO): YES